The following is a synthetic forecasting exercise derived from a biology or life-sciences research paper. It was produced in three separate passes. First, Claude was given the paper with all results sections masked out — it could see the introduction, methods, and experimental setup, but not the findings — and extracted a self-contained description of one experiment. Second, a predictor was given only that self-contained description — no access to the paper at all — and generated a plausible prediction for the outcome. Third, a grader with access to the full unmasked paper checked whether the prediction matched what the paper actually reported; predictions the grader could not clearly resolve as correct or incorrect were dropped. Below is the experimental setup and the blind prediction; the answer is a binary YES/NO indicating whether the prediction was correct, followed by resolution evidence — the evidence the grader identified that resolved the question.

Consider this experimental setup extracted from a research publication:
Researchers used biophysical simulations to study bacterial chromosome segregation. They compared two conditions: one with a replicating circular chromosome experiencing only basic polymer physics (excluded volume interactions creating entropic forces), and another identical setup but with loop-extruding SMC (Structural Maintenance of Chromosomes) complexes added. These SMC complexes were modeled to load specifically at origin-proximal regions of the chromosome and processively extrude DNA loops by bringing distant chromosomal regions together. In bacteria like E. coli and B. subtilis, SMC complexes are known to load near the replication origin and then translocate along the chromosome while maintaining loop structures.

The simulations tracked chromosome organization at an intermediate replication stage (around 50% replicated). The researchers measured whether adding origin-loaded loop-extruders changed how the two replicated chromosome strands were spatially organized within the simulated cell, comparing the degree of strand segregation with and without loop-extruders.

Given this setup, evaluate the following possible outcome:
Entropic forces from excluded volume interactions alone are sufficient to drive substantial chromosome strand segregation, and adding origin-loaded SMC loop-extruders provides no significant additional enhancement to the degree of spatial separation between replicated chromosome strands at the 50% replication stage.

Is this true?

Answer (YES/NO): NO